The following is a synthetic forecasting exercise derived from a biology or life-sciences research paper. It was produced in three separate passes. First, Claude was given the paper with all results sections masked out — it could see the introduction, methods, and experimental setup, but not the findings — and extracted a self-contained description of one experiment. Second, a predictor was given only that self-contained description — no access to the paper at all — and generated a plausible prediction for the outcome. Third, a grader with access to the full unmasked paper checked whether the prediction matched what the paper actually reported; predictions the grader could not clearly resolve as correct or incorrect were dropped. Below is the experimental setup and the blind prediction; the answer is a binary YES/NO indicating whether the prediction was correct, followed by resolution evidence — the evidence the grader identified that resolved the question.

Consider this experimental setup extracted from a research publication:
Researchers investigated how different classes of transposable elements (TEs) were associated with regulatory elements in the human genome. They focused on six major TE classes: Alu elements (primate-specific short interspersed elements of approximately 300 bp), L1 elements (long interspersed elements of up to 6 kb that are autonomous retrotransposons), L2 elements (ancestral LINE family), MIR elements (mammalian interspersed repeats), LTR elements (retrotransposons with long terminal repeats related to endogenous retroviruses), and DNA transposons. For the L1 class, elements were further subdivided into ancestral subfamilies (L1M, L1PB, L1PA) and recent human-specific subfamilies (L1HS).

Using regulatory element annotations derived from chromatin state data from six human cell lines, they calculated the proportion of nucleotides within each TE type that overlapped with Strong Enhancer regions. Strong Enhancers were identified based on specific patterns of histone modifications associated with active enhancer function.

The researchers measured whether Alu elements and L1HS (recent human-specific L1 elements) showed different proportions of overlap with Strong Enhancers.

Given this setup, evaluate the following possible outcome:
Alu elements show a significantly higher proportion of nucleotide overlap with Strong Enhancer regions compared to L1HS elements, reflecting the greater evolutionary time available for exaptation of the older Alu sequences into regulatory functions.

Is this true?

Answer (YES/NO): YES